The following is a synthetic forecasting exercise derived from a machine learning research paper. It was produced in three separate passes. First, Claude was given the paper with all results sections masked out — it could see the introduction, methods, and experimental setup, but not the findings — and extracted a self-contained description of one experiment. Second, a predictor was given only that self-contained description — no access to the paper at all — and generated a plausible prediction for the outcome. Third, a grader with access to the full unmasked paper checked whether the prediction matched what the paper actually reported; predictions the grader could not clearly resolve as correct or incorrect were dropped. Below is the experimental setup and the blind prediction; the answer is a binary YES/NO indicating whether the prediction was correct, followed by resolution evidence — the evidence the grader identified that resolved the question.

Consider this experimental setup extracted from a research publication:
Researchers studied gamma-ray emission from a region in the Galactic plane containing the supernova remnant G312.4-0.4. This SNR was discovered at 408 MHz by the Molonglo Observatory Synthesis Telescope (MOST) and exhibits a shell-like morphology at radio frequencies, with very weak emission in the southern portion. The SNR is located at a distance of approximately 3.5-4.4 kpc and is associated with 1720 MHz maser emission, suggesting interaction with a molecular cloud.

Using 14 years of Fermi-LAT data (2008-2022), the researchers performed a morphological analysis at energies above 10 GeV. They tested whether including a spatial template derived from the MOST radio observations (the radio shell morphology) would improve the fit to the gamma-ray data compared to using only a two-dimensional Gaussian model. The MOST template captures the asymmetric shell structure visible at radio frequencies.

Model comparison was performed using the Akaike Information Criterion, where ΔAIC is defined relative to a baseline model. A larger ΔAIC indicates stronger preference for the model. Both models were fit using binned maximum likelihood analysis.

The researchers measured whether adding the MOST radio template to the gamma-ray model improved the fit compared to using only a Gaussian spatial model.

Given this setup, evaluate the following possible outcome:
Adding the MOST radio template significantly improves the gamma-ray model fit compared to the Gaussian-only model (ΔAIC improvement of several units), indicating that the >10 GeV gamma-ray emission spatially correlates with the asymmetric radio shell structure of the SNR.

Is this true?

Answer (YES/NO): YES